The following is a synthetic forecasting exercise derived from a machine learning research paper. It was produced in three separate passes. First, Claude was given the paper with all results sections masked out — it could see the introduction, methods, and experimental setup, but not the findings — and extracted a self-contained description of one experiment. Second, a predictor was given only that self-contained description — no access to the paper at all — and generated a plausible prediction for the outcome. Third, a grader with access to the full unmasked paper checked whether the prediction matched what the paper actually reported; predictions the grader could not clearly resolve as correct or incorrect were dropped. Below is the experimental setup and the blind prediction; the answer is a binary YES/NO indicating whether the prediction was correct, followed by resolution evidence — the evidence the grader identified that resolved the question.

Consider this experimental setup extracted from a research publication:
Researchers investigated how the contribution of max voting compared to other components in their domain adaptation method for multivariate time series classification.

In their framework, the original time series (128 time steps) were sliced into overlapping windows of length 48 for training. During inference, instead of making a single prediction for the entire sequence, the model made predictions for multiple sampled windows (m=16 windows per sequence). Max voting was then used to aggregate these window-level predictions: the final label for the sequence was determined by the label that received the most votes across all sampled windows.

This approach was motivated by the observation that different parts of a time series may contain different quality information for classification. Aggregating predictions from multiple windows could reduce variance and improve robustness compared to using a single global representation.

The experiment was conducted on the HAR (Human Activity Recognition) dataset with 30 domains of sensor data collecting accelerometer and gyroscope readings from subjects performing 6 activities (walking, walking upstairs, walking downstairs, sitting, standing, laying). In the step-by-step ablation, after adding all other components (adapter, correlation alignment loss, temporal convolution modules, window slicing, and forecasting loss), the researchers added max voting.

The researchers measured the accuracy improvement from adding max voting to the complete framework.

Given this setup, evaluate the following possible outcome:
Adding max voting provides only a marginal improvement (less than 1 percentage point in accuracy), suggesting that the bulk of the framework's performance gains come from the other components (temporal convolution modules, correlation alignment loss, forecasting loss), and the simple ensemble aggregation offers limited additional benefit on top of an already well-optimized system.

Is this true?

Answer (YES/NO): NO